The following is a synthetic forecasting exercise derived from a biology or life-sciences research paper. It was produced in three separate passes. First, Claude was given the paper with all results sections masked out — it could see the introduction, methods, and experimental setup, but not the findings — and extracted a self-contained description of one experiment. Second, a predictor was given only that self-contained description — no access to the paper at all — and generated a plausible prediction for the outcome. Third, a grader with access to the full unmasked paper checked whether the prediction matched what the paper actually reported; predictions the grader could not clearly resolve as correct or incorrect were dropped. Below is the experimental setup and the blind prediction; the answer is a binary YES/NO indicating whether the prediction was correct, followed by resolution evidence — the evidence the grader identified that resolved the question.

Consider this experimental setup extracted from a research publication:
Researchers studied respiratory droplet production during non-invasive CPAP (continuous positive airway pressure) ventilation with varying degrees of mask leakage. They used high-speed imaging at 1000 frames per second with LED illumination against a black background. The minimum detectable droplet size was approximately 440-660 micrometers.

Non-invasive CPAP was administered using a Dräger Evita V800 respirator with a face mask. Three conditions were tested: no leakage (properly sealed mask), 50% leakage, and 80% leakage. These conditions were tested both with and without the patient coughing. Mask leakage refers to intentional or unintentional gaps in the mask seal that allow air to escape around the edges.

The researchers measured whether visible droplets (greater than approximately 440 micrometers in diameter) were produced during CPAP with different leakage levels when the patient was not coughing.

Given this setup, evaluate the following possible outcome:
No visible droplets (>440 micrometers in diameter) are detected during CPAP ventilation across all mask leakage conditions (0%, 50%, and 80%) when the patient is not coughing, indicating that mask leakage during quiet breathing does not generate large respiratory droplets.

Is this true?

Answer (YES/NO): YES